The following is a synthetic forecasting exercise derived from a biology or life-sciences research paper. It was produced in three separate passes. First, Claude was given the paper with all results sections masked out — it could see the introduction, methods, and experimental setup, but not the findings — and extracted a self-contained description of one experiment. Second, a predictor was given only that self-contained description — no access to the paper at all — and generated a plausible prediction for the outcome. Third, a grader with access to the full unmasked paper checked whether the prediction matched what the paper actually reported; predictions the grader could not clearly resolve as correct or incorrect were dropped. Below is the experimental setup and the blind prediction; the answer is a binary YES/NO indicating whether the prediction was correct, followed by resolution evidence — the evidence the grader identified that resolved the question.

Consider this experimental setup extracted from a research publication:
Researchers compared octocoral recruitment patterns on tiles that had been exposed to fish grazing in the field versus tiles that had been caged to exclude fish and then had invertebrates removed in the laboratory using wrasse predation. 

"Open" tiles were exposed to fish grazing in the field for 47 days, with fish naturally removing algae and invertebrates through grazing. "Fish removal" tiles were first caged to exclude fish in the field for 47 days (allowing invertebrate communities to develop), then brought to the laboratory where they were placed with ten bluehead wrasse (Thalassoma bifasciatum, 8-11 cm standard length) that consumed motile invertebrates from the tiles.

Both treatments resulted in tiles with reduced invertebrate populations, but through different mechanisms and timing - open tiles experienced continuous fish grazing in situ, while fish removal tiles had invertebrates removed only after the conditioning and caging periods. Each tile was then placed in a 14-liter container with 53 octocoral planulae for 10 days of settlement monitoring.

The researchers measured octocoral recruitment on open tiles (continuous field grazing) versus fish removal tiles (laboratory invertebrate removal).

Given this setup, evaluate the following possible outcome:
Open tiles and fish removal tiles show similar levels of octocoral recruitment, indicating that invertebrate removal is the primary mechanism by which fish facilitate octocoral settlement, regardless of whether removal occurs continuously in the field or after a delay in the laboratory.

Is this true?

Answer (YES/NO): NO